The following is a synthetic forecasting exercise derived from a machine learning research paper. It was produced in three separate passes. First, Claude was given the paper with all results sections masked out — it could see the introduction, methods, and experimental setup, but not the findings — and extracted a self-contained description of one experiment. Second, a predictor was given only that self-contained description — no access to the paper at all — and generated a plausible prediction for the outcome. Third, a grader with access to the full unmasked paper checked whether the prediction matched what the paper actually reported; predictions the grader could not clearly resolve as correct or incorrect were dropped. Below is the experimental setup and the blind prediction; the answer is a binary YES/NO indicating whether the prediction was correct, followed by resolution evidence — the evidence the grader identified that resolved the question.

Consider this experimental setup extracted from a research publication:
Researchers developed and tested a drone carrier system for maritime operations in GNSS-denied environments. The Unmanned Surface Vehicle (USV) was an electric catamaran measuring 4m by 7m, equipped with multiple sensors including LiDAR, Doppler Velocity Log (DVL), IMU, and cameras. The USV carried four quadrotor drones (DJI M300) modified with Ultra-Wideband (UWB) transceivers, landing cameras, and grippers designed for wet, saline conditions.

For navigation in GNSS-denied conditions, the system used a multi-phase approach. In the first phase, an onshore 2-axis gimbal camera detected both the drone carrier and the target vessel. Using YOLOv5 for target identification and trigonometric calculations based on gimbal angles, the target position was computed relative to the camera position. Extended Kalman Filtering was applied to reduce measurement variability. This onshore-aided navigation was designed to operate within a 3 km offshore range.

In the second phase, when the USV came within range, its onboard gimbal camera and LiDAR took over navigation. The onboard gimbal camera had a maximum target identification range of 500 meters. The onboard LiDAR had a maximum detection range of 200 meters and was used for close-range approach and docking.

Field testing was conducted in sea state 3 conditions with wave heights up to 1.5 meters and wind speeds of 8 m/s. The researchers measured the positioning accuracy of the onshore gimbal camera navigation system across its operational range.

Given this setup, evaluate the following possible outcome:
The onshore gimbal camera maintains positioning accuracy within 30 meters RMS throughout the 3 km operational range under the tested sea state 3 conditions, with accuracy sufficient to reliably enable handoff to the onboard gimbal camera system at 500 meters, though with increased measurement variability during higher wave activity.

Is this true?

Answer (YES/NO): NO